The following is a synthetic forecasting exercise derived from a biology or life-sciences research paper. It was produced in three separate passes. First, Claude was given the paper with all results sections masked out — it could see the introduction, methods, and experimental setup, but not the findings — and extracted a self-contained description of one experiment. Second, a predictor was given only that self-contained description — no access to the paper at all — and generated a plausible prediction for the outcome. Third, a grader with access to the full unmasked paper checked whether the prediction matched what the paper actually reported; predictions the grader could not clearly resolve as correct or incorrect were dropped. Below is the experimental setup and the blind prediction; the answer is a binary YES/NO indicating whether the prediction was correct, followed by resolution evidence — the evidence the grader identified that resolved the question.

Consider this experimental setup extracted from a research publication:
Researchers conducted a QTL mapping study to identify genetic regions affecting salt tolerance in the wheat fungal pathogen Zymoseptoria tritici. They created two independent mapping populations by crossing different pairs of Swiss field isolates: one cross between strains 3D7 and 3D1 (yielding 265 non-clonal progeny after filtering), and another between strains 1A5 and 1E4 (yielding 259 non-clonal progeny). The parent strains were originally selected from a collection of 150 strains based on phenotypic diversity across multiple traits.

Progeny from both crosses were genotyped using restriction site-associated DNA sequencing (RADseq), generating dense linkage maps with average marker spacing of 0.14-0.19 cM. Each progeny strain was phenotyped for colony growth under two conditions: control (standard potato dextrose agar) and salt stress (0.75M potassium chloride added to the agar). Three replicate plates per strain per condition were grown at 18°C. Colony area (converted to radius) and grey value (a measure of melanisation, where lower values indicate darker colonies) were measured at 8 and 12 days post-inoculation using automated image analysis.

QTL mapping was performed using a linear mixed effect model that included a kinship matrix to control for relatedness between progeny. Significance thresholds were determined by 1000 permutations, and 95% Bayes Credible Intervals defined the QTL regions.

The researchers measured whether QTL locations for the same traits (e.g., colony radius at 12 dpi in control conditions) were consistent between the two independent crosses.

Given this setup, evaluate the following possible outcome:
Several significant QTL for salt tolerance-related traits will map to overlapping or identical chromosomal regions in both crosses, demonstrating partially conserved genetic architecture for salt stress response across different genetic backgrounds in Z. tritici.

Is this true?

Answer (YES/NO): NO